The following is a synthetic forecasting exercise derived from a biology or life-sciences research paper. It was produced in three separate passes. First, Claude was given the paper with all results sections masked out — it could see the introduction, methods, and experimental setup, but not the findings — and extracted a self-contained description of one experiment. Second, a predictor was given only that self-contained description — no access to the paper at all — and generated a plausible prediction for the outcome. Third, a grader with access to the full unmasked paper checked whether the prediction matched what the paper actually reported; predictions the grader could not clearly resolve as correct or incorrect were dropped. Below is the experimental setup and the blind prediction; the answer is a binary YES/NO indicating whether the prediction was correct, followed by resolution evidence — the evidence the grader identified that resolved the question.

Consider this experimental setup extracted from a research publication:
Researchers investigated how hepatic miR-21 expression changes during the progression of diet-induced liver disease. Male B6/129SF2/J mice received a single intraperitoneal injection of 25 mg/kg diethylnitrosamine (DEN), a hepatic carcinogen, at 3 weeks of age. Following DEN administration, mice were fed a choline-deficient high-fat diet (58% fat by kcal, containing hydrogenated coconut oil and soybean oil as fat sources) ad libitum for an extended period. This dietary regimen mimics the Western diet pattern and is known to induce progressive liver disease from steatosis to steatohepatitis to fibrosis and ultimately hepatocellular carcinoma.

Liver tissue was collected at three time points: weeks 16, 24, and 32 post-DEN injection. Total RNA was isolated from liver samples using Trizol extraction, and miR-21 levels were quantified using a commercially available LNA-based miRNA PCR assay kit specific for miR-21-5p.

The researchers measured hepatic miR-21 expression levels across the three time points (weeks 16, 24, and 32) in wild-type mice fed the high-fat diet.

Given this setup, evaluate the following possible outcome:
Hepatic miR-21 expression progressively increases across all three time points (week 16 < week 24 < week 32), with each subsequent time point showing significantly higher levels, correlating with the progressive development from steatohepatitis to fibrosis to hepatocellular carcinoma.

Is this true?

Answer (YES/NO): NO